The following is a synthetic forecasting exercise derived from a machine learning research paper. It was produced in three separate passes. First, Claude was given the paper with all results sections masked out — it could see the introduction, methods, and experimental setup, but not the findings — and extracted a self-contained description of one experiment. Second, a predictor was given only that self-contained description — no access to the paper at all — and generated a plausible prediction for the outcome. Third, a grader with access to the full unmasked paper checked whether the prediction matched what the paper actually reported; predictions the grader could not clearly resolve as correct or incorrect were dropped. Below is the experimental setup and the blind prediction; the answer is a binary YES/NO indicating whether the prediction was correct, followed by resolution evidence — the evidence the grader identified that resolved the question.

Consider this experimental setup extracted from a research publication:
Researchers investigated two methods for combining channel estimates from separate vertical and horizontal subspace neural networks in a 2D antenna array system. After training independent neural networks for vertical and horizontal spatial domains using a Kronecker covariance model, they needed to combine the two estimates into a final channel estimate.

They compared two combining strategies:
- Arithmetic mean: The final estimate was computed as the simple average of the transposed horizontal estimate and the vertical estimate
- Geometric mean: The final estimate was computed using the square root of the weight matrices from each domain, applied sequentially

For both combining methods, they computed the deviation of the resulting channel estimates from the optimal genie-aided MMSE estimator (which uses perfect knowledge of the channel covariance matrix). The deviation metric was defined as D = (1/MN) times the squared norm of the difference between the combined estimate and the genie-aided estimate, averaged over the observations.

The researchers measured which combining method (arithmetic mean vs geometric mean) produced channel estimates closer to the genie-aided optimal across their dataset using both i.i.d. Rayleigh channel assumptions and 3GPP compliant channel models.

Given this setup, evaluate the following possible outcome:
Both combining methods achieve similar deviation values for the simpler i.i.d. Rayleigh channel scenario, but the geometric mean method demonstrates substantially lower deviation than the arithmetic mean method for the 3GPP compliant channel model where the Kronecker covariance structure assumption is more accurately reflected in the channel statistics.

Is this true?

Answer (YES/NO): NO